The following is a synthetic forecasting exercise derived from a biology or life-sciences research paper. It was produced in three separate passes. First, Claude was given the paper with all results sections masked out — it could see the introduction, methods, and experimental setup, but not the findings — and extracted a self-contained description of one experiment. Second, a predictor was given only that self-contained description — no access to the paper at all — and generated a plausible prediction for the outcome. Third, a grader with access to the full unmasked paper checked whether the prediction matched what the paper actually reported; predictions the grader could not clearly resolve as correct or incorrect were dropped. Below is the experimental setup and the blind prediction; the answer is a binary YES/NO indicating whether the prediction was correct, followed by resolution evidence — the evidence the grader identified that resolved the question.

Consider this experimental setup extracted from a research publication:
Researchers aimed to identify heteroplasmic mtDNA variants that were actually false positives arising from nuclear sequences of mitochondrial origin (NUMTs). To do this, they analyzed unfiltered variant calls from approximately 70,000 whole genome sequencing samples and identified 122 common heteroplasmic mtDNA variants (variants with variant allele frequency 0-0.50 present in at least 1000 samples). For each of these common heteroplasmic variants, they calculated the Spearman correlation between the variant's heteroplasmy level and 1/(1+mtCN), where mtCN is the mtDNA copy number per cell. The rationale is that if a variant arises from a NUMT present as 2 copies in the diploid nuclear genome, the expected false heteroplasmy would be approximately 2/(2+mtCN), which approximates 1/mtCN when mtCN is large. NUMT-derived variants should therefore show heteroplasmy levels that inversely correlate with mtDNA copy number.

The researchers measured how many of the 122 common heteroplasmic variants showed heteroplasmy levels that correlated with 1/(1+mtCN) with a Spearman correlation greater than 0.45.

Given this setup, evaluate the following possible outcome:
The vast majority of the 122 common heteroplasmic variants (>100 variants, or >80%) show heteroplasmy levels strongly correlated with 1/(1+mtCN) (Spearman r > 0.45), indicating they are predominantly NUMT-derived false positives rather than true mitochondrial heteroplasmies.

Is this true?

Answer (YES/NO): NO